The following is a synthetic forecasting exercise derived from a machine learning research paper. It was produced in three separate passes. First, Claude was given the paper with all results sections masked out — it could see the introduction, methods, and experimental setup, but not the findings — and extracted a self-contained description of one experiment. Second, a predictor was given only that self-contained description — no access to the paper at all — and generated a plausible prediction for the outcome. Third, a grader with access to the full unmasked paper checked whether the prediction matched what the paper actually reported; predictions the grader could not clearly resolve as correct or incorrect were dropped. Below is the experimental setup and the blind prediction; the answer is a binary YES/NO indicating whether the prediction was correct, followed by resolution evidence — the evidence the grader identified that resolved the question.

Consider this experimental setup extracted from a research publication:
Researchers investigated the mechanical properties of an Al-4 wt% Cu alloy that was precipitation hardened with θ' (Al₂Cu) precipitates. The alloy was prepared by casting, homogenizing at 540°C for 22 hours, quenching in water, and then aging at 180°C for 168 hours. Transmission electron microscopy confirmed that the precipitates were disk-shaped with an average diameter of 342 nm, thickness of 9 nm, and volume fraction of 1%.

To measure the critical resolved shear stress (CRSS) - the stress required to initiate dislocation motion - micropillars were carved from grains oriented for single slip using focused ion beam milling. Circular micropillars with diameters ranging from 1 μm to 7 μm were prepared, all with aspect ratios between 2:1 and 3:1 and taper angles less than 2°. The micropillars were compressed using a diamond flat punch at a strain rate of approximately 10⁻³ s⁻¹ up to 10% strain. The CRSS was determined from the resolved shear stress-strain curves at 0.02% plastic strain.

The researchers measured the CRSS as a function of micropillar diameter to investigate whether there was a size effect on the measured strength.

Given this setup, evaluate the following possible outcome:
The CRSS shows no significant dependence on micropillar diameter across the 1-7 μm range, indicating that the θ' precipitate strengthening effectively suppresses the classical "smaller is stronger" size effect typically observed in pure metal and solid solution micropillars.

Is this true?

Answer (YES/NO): YES